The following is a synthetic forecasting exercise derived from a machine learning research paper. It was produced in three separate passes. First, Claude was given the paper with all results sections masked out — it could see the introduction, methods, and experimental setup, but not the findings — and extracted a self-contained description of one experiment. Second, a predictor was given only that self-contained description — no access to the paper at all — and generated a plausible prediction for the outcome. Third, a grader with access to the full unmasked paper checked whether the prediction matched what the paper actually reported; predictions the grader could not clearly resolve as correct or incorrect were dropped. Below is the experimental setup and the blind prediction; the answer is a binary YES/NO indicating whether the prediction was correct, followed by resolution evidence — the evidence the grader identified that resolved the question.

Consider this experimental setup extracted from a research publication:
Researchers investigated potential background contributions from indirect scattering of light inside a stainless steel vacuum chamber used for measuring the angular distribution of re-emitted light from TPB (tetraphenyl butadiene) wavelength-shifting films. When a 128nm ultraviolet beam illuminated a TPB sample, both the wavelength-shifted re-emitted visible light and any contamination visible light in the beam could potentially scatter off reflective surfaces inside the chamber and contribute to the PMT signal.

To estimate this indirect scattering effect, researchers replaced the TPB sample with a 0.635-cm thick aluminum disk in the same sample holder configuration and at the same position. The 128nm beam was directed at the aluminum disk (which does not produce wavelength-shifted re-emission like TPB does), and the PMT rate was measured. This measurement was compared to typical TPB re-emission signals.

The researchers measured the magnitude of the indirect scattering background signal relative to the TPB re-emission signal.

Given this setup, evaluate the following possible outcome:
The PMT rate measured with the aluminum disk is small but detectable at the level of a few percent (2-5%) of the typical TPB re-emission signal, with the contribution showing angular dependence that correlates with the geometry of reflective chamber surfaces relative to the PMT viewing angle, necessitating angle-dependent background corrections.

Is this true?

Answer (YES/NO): NO